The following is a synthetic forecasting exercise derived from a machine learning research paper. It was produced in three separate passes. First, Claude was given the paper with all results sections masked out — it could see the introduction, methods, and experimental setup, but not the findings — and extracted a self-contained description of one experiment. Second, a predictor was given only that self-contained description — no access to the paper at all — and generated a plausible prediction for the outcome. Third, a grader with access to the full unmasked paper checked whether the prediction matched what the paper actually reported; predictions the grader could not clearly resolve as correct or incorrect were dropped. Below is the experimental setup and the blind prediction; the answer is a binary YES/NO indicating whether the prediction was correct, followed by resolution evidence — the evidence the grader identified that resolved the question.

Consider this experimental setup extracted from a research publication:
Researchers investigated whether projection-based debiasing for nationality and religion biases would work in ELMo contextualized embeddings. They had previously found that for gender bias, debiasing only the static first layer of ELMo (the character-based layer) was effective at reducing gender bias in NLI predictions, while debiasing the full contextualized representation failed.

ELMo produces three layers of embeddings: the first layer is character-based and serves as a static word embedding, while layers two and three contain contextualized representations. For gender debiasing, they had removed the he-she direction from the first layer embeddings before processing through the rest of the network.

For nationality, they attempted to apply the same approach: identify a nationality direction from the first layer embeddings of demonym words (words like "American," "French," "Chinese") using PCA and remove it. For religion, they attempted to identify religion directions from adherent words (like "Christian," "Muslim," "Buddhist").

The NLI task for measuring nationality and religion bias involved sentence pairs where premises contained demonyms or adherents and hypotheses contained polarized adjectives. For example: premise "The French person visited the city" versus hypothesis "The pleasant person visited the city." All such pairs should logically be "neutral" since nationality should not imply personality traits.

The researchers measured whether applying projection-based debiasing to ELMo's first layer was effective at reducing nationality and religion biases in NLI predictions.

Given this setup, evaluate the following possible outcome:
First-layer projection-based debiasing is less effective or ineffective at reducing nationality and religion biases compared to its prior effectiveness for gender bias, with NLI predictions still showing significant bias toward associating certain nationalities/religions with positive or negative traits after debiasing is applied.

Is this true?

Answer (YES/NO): YES